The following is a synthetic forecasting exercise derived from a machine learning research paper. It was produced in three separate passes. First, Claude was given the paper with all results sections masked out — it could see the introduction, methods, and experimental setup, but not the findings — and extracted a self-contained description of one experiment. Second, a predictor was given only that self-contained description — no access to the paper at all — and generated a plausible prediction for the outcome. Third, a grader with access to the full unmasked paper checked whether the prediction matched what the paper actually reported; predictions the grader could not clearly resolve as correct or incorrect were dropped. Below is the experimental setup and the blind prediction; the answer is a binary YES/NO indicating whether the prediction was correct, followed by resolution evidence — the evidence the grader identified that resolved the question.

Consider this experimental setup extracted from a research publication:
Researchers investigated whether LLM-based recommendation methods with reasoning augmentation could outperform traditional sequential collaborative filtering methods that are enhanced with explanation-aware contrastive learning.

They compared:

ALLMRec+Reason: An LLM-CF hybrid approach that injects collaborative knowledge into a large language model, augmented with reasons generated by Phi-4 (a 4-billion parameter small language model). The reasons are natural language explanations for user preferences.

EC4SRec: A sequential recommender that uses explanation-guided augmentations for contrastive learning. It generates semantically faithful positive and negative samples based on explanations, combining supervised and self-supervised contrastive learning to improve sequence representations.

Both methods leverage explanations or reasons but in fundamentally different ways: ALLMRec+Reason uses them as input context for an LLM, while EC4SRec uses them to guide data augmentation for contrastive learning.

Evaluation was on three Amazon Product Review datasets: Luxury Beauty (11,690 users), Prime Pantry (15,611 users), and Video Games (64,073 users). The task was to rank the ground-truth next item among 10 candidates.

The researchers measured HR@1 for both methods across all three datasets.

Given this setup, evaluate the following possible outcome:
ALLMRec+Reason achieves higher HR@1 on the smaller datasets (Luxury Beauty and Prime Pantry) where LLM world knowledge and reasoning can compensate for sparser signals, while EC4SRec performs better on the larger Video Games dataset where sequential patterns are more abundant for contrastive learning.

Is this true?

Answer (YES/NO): NO